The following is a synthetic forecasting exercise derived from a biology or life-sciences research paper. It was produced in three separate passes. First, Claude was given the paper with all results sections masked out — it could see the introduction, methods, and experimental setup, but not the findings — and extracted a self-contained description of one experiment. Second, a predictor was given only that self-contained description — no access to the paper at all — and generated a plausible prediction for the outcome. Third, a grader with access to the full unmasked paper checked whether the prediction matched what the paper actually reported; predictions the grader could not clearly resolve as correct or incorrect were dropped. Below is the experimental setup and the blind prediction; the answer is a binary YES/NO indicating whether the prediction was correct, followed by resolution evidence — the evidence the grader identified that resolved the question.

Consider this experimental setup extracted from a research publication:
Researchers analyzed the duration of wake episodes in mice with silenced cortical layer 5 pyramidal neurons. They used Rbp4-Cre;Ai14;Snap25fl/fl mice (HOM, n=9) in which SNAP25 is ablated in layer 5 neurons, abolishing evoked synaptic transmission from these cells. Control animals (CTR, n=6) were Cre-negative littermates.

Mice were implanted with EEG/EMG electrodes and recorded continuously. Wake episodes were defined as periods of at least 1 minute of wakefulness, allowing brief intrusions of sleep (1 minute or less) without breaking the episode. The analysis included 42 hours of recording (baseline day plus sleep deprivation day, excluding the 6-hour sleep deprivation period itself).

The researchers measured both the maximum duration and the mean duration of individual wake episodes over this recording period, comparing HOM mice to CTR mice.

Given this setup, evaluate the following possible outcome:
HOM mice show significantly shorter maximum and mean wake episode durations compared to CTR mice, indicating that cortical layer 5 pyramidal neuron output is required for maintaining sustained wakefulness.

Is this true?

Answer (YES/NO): NO